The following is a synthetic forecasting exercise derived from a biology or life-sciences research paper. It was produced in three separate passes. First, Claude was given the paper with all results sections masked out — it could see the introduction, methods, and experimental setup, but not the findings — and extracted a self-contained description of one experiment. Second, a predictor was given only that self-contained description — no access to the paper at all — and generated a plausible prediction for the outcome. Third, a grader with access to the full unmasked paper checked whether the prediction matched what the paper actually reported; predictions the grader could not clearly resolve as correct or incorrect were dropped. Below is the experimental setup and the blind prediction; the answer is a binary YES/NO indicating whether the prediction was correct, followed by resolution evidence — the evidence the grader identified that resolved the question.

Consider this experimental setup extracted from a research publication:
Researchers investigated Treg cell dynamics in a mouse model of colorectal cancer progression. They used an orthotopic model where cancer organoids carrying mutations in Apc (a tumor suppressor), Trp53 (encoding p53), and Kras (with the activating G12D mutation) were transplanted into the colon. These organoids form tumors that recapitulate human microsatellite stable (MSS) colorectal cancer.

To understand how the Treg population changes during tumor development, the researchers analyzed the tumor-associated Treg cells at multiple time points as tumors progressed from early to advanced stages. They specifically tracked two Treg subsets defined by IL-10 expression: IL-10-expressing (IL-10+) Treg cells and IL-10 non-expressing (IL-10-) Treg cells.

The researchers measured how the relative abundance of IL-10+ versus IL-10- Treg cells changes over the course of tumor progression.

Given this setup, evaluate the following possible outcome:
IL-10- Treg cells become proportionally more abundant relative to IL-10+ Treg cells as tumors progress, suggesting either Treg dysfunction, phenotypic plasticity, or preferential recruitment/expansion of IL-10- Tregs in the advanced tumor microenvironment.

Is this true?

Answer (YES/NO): YES